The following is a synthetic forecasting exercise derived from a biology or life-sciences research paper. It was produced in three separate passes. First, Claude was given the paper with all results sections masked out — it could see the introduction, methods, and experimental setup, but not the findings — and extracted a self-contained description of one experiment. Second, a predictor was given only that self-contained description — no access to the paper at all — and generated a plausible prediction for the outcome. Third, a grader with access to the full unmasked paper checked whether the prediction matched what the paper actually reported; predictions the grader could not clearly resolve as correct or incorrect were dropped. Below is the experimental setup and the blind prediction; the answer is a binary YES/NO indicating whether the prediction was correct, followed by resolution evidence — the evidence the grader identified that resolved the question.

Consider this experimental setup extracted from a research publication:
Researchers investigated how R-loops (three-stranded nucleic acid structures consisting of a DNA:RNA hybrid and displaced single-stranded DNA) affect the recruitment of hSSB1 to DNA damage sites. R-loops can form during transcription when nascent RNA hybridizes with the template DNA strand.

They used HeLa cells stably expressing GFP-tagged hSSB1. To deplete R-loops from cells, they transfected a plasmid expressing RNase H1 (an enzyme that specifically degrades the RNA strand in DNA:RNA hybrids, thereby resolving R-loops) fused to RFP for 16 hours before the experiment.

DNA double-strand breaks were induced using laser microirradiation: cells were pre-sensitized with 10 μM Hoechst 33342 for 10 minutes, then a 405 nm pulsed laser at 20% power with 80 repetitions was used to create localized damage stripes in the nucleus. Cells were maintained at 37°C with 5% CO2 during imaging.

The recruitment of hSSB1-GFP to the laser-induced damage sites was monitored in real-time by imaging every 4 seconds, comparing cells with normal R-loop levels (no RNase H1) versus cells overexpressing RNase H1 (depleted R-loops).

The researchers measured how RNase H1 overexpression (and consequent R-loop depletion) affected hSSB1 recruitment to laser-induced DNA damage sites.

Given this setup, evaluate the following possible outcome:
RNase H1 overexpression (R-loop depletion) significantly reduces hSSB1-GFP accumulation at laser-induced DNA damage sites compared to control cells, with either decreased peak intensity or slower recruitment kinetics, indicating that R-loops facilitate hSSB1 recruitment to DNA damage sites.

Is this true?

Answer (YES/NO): YES